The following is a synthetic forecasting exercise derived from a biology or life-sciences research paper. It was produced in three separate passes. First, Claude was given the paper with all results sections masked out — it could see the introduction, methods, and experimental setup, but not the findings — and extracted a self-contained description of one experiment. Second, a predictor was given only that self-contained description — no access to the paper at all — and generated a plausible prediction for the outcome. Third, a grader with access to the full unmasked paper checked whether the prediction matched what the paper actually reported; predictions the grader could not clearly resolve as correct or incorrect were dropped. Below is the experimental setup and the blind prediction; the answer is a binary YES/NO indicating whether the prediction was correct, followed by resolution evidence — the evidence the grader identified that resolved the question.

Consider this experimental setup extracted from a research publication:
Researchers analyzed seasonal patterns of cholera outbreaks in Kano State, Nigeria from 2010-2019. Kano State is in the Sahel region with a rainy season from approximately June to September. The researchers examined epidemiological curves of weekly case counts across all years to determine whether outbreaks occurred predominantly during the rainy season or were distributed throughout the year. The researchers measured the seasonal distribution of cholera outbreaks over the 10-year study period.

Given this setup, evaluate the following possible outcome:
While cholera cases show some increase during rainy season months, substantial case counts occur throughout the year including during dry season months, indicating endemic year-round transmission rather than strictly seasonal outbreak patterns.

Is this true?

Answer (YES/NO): YES